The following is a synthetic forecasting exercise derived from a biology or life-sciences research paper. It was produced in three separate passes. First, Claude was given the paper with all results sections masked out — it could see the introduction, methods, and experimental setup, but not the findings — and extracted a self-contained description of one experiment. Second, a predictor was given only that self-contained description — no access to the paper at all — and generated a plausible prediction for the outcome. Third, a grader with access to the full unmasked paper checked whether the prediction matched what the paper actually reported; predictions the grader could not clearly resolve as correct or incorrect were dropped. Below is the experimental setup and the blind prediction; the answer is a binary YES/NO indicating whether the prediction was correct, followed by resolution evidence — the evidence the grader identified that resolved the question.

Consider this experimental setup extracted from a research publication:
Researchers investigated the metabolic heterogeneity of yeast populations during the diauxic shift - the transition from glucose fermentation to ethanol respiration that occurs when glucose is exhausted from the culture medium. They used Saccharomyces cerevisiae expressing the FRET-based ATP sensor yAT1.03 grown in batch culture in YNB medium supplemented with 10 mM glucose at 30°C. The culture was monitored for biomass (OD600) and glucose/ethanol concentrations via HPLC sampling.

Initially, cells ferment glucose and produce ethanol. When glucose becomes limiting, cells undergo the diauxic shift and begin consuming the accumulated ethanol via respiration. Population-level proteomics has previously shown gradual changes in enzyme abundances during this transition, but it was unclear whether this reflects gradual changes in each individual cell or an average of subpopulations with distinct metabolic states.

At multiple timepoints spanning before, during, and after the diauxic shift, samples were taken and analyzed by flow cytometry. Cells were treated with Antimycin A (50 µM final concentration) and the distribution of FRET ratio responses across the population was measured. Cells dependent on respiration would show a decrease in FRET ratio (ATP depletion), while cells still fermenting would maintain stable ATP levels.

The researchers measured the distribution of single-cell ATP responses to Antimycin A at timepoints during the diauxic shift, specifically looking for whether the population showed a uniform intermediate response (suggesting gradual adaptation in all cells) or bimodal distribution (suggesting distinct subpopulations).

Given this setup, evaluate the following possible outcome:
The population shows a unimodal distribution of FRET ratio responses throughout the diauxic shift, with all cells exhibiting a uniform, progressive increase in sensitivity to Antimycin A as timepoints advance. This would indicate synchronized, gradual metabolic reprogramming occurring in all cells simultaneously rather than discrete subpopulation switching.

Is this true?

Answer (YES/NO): YES